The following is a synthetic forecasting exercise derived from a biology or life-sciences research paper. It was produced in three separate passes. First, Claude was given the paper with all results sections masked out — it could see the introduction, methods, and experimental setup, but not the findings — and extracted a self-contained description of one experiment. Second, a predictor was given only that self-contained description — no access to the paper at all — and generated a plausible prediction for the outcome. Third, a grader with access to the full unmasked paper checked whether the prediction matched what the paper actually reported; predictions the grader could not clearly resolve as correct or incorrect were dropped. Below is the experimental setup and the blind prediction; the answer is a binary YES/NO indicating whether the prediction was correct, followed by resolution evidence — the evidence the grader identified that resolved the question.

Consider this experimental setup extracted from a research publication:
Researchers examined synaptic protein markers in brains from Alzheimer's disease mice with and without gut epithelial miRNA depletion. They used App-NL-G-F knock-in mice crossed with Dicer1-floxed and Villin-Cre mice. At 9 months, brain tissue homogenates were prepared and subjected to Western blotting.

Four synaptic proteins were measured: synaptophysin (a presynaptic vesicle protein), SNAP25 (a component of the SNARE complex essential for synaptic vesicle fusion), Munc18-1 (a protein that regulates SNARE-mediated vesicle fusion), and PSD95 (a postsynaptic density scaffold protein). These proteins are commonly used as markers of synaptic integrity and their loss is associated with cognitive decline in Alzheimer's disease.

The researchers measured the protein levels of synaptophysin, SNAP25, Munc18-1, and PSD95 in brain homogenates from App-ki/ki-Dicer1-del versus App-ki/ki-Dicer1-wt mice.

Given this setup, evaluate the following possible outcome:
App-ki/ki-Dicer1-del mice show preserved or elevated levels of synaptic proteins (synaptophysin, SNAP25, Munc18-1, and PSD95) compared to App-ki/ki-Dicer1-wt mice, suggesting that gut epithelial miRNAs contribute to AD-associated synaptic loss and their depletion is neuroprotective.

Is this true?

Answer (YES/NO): NO